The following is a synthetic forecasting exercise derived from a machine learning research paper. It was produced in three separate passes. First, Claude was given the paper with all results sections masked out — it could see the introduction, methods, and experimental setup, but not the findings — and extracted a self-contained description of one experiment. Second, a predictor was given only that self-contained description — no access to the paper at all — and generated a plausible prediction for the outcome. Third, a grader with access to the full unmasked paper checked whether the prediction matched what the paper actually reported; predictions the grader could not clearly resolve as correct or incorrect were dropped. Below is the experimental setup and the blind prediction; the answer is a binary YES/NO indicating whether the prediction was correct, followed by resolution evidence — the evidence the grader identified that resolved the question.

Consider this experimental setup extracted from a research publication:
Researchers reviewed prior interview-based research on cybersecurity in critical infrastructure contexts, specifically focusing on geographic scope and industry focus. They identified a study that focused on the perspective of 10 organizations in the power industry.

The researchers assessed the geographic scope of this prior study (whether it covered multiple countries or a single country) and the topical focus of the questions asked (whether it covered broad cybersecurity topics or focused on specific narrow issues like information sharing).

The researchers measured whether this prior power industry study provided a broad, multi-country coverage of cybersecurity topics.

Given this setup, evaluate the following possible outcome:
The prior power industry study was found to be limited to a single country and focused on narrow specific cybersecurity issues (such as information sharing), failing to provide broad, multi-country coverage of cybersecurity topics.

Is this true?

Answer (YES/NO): YES